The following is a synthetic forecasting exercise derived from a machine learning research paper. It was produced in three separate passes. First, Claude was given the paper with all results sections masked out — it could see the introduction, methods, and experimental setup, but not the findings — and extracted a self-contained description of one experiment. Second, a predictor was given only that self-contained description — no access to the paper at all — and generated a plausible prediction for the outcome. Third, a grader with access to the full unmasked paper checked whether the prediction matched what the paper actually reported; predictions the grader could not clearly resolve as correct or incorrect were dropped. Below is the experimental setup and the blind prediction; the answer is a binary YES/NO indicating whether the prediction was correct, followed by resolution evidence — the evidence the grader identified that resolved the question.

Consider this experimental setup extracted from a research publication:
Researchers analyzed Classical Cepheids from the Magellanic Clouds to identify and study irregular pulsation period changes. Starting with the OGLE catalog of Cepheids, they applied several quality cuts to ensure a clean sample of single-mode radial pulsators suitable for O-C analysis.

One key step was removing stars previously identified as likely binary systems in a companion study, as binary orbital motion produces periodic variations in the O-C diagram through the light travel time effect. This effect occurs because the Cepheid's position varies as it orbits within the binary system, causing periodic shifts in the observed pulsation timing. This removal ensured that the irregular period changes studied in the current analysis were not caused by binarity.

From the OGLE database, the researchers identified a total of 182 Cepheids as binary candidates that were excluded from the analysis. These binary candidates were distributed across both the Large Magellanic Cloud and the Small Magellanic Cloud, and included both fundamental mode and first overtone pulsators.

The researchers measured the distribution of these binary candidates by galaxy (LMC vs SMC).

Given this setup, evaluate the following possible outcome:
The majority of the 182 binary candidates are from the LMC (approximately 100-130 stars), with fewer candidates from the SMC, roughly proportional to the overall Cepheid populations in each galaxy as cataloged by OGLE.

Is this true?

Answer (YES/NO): NO